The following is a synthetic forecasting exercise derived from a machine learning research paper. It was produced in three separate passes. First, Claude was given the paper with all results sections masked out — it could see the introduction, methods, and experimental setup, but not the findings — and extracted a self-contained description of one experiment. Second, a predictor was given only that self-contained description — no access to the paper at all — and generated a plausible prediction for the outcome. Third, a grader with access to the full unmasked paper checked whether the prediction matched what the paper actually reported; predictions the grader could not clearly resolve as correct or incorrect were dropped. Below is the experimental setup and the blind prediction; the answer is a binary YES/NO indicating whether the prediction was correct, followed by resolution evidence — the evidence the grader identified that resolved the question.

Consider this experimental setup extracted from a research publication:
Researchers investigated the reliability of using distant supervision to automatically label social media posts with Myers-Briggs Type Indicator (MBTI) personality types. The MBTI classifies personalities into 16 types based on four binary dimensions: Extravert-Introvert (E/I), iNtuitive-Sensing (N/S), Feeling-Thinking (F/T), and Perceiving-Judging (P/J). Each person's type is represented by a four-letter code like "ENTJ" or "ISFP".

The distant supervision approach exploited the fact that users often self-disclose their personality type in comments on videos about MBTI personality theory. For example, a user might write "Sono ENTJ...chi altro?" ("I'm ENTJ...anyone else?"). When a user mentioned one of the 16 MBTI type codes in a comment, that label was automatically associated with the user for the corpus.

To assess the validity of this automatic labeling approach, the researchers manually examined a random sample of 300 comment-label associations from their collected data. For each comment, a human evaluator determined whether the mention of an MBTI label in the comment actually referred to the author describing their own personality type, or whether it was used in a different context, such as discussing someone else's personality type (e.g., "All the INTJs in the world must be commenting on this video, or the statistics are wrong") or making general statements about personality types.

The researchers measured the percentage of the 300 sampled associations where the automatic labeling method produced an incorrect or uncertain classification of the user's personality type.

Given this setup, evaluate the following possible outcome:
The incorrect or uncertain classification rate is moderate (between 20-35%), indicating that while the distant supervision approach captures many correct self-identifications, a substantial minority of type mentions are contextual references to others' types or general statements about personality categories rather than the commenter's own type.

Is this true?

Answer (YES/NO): NO